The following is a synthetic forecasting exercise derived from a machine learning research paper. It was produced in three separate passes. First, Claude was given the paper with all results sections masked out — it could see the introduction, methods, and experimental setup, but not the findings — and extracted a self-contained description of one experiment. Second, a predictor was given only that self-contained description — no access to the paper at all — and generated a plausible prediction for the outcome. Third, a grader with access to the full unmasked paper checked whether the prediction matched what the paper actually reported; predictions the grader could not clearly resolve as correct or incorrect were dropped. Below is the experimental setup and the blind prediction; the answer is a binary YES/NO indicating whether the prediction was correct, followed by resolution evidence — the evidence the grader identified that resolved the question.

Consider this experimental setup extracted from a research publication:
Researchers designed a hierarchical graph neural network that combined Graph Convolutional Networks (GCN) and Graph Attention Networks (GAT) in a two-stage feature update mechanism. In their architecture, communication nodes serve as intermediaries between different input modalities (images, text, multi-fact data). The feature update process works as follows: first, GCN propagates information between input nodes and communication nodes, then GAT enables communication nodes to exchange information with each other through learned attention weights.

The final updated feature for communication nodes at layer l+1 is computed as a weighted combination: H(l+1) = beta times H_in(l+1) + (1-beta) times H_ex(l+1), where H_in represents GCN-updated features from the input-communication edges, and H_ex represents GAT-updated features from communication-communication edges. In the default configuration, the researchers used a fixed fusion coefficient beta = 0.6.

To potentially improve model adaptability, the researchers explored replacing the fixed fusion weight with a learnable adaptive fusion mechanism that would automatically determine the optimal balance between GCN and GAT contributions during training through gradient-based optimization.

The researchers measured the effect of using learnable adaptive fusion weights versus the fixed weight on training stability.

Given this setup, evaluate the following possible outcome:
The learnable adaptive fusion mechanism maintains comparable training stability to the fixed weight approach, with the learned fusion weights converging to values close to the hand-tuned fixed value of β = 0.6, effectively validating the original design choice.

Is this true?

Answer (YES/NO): NO